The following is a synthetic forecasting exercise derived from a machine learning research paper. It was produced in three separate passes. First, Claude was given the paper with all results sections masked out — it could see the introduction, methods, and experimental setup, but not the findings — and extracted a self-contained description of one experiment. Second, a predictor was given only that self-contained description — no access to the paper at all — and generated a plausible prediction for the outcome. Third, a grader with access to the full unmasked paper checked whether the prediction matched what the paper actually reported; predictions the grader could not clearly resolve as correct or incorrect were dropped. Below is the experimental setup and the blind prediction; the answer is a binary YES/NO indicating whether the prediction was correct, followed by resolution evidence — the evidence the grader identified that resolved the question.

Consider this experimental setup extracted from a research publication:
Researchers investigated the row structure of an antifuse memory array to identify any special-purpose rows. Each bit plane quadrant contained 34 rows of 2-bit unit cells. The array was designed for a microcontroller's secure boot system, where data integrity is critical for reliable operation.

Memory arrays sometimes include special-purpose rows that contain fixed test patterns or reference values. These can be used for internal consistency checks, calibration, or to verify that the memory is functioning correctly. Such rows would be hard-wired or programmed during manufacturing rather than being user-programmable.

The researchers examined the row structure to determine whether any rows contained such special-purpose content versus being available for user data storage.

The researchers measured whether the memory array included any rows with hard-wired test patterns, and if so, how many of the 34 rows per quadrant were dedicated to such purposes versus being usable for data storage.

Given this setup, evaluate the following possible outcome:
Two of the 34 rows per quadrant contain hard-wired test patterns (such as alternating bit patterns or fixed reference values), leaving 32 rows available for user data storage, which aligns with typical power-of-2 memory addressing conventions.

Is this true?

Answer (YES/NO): YES